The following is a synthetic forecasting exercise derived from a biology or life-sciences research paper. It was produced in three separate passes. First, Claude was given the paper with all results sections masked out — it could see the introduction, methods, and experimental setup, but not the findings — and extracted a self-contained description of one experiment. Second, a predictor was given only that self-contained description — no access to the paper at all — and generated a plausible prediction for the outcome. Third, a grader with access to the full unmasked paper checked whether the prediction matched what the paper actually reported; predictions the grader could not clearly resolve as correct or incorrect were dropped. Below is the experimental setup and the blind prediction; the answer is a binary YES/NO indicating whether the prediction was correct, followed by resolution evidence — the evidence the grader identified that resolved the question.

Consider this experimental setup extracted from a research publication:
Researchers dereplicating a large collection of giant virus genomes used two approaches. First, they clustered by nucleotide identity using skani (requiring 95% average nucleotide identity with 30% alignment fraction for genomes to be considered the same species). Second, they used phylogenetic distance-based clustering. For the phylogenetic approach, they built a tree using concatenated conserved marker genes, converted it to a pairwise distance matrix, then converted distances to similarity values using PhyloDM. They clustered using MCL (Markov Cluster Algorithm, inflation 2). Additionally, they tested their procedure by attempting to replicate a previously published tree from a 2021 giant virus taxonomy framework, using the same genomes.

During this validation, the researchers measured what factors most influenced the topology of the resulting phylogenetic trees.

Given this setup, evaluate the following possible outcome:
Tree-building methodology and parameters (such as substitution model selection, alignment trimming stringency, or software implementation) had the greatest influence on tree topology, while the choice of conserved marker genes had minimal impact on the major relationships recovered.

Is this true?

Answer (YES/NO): NO